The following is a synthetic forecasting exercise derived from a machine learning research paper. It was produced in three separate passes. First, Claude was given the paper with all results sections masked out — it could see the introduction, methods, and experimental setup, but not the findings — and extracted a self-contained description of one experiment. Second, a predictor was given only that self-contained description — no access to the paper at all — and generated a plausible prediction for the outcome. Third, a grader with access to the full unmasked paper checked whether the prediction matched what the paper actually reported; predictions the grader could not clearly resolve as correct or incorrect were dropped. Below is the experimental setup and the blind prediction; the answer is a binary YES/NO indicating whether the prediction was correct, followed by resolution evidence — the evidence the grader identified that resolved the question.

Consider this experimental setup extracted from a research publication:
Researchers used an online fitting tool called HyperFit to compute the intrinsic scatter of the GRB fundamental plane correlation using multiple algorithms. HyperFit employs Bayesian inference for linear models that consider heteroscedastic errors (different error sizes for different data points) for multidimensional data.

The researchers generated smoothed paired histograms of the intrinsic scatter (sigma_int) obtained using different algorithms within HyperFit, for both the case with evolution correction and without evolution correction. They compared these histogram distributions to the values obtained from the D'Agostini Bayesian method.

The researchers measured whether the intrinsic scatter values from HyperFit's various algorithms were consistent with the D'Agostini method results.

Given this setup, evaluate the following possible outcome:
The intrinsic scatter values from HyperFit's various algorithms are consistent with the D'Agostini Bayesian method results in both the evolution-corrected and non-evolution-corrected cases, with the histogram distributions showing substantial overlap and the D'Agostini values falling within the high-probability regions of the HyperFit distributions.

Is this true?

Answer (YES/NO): YES